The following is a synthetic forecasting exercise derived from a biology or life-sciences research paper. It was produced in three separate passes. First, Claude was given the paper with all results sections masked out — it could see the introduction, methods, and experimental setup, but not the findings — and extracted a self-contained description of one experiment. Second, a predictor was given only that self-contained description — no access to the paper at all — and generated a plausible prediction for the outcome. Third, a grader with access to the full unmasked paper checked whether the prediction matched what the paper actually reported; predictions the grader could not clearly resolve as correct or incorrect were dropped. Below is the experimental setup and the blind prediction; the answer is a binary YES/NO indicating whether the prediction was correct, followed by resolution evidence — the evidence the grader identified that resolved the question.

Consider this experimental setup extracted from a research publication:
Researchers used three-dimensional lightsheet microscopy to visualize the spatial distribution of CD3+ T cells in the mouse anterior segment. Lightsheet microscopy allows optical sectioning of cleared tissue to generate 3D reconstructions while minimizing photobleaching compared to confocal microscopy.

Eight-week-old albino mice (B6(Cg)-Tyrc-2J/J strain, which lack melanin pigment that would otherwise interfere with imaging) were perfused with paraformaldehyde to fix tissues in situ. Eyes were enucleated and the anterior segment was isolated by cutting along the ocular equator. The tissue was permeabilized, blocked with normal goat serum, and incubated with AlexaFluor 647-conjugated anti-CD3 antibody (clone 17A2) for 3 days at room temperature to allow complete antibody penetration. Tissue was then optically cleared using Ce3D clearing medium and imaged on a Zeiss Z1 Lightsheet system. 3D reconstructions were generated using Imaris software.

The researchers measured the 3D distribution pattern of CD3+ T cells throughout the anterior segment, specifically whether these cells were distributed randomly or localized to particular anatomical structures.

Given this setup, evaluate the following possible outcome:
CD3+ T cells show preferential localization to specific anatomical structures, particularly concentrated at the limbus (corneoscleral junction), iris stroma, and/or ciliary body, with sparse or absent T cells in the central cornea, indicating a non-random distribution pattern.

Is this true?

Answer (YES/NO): YES